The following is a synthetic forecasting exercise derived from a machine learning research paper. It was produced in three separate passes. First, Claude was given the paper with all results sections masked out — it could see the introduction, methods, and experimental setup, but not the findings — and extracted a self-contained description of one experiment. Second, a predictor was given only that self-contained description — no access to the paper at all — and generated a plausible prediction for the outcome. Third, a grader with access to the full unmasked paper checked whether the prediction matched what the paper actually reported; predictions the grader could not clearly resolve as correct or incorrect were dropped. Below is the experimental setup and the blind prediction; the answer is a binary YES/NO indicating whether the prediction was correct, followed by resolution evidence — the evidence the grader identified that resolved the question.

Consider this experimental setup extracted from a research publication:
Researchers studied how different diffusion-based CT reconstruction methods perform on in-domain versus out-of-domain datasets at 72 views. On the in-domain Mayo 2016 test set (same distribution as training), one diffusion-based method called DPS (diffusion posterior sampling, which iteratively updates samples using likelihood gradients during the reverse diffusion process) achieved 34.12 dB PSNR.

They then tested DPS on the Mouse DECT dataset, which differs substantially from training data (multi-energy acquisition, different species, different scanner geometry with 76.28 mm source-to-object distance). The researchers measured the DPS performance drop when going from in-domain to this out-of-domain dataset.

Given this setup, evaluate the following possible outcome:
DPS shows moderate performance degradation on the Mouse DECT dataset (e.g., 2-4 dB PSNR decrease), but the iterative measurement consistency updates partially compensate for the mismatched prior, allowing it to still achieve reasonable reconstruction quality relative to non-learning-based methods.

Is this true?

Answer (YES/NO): NO